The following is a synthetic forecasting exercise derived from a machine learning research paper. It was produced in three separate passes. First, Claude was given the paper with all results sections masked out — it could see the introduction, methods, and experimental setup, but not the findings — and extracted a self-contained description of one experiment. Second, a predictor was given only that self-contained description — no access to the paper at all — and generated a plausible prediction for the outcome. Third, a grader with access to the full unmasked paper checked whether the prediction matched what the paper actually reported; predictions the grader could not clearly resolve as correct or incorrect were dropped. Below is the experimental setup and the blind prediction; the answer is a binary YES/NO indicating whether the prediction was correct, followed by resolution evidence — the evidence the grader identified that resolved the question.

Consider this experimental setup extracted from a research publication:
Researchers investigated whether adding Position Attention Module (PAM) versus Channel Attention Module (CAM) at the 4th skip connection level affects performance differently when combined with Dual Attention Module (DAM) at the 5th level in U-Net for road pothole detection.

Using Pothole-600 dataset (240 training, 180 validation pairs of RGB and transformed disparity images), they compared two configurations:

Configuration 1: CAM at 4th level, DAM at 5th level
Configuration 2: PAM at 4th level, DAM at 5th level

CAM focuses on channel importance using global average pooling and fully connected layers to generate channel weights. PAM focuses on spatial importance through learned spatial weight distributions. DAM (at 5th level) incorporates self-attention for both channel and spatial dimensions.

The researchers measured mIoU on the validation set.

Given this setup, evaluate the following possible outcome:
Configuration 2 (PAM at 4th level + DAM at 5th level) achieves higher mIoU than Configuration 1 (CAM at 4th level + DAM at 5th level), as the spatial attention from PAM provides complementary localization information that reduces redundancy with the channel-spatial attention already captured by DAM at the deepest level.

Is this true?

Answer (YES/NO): NO